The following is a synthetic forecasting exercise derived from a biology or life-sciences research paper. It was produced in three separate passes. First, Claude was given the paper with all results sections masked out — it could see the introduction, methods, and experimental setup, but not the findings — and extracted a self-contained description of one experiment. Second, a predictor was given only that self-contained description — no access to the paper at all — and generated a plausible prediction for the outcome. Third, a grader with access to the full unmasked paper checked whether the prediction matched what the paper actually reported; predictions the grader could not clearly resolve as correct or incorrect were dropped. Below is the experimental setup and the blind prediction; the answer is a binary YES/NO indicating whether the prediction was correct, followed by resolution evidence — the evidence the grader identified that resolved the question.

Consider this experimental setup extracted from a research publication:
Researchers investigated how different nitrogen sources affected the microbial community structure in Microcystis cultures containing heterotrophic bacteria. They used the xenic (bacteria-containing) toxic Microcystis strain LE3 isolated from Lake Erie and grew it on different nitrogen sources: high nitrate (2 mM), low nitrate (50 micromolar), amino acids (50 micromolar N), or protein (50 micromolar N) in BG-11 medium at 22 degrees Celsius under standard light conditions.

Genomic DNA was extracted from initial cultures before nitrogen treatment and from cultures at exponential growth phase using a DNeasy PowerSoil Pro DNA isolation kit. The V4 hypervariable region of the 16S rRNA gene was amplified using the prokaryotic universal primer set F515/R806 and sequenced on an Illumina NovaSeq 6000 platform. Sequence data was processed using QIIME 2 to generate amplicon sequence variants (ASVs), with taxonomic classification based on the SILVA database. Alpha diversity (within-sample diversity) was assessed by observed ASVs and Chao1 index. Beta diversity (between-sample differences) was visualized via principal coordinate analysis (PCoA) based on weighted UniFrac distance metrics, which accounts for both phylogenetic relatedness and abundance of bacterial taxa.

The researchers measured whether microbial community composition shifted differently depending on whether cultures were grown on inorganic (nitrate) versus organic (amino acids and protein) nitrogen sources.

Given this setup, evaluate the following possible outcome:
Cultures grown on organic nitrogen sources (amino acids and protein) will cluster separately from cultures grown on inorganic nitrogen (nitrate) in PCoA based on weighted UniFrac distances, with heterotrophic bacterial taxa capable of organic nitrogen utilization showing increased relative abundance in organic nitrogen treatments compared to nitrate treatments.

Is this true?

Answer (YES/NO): NO